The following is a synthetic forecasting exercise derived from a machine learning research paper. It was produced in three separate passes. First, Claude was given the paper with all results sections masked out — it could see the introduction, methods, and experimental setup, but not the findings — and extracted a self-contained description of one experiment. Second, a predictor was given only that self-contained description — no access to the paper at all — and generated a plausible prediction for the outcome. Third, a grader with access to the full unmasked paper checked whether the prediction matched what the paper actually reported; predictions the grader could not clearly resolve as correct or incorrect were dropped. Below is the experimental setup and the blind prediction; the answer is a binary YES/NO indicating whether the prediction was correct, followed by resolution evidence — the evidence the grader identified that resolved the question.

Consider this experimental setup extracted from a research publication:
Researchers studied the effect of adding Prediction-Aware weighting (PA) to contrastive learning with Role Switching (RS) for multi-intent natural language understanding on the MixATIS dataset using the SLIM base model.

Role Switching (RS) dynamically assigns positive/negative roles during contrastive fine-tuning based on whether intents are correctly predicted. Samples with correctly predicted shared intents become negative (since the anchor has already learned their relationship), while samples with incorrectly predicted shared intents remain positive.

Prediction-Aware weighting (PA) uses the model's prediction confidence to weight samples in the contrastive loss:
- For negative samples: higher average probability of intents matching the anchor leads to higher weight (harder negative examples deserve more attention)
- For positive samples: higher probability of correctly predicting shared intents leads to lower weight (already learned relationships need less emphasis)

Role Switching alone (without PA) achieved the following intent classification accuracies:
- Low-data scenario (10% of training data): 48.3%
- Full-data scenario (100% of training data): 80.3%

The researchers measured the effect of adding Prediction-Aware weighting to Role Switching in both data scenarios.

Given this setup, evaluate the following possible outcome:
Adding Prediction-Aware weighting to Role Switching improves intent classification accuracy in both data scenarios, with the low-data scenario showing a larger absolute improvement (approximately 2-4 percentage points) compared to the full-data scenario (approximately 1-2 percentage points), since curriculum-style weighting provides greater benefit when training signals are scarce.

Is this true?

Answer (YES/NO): NO